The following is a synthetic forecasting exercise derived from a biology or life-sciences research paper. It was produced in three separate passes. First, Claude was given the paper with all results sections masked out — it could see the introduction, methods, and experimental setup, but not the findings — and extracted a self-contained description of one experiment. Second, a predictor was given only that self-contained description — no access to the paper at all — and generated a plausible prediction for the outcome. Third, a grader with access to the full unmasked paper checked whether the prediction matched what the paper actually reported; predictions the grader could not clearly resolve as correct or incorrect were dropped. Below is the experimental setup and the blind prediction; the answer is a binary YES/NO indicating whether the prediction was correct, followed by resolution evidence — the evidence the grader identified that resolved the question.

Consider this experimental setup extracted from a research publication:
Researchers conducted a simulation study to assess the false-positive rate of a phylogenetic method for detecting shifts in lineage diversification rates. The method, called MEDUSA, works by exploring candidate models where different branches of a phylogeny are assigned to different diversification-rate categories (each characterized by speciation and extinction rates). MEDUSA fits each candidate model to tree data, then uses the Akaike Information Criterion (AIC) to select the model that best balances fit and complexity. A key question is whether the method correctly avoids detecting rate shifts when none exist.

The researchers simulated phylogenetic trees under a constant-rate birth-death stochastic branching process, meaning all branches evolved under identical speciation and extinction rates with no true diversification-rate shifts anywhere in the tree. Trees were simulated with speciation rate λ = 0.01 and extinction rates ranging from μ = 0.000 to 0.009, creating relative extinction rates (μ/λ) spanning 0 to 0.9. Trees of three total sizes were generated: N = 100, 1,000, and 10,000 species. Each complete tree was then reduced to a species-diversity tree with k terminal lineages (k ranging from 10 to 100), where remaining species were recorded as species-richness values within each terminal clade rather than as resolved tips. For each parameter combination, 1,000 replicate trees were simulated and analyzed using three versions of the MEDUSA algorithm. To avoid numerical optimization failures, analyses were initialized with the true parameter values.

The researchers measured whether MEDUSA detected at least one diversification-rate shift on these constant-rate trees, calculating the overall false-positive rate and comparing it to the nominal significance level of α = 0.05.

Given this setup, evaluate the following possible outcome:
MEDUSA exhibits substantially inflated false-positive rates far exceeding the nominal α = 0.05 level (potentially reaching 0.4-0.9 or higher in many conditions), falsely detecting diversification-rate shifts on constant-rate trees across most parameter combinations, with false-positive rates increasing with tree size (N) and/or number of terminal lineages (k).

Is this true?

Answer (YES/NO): YES